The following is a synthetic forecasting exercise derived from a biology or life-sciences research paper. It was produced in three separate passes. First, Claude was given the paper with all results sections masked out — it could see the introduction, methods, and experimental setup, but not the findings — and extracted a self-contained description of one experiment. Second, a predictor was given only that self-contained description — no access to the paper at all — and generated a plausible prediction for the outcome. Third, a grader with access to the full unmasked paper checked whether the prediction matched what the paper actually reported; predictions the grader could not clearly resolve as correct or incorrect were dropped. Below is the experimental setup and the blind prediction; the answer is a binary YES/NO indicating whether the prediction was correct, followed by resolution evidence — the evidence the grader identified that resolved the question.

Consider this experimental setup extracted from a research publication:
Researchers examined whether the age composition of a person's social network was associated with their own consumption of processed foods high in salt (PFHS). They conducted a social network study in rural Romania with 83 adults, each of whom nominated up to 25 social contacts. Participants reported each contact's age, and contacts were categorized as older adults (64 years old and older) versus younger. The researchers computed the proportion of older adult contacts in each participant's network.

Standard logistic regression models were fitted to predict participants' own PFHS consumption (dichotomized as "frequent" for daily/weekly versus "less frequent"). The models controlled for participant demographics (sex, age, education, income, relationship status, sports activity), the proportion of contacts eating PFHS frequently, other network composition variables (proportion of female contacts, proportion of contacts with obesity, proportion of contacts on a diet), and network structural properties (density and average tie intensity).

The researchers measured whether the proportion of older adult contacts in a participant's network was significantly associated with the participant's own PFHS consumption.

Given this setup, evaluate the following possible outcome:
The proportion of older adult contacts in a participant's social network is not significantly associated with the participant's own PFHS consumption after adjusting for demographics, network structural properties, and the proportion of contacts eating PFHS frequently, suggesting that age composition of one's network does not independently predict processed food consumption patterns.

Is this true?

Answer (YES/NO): NO